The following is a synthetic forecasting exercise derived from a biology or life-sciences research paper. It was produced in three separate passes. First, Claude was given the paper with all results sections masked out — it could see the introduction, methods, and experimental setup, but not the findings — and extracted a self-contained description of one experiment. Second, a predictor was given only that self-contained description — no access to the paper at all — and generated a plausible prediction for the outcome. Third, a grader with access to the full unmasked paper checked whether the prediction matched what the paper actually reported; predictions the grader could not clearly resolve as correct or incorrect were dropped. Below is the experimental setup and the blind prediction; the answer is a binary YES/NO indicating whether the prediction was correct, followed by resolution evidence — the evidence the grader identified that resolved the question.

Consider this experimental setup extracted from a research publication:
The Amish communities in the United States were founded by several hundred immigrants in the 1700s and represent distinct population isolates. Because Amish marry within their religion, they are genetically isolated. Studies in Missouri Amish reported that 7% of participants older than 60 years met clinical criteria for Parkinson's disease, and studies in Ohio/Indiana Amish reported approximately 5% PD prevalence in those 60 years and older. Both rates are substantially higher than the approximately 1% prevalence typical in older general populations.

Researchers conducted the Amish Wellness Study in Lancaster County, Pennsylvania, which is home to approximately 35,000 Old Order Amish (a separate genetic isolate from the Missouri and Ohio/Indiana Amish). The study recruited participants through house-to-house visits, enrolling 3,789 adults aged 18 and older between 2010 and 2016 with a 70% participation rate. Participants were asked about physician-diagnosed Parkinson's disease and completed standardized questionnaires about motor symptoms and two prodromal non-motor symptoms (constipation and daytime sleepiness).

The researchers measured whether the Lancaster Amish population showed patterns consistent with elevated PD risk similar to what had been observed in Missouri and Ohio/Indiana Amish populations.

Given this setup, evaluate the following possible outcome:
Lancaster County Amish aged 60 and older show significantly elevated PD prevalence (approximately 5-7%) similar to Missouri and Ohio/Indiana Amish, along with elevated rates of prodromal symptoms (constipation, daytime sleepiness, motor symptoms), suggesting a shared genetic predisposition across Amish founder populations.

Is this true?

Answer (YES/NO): NO